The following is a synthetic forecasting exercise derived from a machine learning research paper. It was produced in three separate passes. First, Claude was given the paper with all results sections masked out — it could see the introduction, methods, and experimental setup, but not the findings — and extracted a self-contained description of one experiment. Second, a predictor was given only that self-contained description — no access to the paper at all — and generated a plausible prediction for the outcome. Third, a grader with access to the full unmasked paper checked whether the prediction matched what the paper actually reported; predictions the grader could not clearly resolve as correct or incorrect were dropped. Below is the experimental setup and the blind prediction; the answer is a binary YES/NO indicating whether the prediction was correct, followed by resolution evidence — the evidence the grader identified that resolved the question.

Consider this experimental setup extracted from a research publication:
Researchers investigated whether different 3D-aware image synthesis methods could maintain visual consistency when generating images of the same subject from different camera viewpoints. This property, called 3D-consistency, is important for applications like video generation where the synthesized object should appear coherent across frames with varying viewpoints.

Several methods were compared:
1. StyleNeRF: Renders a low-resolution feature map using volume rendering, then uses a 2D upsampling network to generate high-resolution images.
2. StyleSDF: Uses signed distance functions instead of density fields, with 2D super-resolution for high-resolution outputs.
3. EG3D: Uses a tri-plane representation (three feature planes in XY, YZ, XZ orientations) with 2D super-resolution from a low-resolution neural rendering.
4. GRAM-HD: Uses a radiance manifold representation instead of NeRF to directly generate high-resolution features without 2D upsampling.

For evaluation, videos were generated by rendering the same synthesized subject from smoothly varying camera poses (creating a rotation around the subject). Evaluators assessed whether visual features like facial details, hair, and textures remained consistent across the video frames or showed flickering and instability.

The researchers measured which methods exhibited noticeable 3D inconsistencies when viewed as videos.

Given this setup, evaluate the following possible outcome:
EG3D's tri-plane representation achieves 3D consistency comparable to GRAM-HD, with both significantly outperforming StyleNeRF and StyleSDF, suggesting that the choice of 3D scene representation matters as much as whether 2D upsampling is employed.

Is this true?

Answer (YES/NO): NO